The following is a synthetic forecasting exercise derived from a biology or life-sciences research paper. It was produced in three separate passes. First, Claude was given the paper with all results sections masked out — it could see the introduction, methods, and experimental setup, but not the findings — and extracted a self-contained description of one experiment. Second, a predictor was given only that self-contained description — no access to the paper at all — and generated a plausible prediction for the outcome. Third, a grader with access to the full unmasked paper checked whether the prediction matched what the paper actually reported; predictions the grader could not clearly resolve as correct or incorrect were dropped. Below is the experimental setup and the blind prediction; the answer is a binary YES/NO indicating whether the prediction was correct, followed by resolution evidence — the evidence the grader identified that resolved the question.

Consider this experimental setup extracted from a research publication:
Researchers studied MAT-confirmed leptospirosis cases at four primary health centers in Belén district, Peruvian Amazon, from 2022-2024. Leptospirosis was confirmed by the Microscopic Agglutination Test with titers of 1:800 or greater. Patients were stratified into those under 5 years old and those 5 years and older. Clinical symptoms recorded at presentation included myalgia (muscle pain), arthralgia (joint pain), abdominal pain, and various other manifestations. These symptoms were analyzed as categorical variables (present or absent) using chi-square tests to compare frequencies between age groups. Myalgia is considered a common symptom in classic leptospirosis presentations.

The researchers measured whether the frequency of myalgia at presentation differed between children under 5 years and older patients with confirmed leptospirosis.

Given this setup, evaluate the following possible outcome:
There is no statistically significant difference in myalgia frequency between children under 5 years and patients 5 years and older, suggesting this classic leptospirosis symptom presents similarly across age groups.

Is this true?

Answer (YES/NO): YES